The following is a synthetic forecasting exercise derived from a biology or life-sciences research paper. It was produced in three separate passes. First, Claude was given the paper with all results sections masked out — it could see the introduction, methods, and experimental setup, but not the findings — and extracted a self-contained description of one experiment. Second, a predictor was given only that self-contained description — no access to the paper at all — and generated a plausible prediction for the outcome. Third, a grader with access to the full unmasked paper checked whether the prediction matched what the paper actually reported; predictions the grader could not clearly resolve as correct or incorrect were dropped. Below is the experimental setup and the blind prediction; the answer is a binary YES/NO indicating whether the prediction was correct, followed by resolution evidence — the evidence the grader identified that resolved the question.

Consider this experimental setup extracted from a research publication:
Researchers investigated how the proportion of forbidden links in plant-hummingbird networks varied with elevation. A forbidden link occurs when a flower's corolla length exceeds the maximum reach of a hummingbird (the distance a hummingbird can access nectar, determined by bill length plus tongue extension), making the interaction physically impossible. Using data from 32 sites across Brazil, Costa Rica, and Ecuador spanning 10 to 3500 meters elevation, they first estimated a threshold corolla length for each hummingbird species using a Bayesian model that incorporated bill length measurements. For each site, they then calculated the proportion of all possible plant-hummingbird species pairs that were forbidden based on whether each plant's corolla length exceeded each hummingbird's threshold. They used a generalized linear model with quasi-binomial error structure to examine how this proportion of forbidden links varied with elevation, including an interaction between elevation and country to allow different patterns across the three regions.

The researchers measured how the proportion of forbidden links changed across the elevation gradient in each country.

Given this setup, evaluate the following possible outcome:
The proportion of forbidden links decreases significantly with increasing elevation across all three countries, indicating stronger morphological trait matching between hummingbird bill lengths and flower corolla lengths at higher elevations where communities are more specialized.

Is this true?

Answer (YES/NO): NO